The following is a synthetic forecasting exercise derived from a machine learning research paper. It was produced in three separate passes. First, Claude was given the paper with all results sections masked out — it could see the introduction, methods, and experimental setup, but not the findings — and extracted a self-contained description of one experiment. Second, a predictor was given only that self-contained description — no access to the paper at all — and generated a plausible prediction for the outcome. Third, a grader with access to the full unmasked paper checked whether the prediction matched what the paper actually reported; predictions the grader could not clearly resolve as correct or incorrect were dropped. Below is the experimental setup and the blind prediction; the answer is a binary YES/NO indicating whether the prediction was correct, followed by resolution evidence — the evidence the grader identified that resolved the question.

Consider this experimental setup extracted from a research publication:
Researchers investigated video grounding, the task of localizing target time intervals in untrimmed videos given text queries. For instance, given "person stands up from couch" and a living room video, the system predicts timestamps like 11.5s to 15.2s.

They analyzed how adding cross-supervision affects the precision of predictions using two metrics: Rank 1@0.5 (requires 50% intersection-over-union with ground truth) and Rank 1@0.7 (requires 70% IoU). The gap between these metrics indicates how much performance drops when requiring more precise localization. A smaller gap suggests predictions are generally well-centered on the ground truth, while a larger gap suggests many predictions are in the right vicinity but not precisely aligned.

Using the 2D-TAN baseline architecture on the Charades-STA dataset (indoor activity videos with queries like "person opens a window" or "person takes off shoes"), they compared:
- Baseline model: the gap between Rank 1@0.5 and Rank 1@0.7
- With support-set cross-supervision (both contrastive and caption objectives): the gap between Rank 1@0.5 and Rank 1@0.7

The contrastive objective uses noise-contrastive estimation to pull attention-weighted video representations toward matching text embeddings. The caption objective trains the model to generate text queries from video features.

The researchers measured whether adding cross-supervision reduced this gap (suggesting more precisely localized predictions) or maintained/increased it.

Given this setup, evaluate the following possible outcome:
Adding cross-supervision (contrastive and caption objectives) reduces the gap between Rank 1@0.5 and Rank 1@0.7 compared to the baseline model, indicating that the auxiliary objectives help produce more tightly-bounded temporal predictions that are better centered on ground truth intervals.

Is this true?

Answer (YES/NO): NO